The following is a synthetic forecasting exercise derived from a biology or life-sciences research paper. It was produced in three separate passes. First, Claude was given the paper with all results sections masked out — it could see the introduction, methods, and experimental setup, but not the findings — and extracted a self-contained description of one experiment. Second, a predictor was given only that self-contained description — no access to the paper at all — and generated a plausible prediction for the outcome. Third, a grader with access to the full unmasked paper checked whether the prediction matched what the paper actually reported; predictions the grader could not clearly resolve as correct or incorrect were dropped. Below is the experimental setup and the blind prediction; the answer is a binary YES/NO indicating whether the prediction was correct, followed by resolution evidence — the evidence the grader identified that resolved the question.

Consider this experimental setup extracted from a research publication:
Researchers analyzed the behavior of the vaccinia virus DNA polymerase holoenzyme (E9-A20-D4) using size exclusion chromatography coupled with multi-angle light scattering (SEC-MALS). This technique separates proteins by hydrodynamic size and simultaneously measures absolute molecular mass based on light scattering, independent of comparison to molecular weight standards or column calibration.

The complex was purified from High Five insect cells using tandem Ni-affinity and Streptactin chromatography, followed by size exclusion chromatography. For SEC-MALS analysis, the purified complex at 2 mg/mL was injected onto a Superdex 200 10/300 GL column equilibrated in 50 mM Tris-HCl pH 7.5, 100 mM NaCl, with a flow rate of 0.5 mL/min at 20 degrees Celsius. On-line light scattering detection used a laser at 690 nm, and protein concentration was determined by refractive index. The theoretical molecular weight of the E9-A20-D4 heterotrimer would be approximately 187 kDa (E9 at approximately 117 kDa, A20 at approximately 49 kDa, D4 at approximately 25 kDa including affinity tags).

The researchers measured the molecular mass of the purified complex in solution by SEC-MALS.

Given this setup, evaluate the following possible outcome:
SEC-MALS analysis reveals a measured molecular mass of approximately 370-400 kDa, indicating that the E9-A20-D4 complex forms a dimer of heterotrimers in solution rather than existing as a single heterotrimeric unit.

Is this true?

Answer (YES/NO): NO